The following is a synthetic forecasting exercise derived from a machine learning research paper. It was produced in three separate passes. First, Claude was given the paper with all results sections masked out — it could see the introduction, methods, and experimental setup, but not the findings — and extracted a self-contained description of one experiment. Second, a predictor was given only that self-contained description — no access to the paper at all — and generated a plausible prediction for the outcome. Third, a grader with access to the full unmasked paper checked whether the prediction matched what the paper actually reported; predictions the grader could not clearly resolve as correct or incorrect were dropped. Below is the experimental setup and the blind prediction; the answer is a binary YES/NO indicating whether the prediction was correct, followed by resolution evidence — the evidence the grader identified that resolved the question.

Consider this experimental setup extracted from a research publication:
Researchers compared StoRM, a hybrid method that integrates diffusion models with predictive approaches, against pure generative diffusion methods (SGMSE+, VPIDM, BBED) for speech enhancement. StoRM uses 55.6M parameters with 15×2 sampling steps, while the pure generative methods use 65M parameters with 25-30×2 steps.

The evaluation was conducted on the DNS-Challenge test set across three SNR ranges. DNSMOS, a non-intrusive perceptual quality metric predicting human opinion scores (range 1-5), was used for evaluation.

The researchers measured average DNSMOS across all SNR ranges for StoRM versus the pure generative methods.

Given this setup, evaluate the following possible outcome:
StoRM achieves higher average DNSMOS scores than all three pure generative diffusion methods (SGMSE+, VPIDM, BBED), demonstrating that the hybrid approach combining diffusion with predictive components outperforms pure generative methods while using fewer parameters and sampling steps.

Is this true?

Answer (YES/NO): YES